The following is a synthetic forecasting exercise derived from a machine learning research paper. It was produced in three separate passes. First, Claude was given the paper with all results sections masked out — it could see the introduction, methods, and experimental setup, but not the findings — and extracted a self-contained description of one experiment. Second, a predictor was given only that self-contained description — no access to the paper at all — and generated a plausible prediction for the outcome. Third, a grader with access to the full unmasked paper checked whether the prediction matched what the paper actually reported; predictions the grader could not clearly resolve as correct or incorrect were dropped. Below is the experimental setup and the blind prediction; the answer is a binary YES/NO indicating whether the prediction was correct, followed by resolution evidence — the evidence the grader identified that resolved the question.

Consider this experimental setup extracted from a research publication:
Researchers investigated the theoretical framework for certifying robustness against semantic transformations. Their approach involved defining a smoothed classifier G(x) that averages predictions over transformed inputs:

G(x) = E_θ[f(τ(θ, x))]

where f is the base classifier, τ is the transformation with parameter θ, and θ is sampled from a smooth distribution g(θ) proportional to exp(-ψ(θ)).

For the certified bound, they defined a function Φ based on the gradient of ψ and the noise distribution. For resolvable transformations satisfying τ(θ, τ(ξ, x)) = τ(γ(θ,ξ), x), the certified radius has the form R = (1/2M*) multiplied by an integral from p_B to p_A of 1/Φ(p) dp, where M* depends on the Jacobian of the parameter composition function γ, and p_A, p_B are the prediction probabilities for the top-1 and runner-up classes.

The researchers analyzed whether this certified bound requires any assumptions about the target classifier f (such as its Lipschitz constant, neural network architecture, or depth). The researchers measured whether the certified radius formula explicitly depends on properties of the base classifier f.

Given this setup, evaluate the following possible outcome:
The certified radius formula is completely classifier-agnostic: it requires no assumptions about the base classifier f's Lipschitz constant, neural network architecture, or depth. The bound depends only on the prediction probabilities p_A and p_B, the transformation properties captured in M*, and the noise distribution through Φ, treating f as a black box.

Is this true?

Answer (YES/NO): YES